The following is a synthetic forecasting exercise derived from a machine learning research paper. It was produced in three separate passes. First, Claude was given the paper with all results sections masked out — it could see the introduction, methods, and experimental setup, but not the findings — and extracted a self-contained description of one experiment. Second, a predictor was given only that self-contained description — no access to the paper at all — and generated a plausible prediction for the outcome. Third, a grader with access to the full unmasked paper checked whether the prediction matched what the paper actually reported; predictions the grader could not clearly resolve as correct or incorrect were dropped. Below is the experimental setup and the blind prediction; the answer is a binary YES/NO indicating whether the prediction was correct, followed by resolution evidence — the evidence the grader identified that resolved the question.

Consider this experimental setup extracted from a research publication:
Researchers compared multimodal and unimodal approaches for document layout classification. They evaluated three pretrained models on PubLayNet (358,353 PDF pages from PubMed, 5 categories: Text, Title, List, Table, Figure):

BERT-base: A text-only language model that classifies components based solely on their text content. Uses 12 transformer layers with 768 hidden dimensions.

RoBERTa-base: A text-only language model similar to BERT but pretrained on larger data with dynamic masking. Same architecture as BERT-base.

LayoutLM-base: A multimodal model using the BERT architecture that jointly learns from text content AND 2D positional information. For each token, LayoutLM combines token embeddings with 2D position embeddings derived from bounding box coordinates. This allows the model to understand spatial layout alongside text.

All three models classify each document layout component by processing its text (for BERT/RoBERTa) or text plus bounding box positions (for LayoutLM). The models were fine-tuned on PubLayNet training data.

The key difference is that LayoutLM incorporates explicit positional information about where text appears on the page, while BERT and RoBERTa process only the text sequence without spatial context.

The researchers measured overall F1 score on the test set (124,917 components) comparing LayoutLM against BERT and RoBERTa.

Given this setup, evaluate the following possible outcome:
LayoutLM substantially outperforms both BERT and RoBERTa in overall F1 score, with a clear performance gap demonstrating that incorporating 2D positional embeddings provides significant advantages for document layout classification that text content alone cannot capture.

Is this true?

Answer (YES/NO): NO